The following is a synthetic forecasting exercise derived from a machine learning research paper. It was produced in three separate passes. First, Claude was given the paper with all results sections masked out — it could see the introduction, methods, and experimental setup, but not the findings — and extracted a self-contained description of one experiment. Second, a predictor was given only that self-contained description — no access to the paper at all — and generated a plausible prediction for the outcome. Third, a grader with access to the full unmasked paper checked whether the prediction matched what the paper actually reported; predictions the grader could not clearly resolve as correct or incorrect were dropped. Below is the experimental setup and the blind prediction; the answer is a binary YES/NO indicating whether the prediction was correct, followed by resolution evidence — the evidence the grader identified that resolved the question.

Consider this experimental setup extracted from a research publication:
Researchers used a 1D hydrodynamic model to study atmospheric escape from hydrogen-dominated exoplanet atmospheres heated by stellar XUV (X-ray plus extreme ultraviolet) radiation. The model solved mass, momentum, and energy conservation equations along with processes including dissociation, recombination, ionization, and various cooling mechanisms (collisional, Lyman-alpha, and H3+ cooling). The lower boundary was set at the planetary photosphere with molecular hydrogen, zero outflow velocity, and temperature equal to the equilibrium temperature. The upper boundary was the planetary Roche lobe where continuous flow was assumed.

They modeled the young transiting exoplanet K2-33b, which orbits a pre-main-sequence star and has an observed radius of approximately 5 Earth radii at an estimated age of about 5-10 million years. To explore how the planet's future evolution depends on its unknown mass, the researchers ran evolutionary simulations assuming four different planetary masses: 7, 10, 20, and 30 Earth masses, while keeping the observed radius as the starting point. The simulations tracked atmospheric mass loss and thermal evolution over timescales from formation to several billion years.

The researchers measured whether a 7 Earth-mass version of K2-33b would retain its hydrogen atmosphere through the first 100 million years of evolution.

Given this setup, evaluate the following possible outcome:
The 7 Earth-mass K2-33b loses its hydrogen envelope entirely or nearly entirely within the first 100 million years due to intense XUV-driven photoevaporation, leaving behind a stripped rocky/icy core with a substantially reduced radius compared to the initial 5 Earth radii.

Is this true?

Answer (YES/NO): NO